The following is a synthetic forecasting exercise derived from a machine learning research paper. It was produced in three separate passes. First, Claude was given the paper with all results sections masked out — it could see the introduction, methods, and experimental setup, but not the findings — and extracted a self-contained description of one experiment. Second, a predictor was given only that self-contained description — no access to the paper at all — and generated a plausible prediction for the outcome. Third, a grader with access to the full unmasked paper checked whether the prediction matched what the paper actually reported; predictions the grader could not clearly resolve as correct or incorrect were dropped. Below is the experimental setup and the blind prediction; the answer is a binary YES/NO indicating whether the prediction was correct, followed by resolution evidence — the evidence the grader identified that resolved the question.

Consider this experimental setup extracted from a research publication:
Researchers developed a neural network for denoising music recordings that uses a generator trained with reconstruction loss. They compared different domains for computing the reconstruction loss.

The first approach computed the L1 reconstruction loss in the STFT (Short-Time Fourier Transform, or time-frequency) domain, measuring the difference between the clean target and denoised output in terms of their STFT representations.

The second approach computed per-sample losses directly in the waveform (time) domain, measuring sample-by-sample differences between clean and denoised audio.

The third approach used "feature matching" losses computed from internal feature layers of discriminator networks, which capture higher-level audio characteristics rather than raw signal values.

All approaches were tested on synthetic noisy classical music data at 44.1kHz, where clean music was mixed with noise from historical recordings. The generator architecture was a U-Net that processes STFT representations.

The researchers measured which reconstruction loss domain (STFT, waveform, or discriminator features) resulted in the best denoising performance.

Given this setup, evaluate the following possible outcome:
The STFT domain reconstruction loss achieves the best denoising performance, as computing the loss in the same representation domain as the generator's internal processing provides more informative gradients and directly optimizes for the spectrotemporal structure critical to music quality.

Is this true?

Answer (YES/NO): YES